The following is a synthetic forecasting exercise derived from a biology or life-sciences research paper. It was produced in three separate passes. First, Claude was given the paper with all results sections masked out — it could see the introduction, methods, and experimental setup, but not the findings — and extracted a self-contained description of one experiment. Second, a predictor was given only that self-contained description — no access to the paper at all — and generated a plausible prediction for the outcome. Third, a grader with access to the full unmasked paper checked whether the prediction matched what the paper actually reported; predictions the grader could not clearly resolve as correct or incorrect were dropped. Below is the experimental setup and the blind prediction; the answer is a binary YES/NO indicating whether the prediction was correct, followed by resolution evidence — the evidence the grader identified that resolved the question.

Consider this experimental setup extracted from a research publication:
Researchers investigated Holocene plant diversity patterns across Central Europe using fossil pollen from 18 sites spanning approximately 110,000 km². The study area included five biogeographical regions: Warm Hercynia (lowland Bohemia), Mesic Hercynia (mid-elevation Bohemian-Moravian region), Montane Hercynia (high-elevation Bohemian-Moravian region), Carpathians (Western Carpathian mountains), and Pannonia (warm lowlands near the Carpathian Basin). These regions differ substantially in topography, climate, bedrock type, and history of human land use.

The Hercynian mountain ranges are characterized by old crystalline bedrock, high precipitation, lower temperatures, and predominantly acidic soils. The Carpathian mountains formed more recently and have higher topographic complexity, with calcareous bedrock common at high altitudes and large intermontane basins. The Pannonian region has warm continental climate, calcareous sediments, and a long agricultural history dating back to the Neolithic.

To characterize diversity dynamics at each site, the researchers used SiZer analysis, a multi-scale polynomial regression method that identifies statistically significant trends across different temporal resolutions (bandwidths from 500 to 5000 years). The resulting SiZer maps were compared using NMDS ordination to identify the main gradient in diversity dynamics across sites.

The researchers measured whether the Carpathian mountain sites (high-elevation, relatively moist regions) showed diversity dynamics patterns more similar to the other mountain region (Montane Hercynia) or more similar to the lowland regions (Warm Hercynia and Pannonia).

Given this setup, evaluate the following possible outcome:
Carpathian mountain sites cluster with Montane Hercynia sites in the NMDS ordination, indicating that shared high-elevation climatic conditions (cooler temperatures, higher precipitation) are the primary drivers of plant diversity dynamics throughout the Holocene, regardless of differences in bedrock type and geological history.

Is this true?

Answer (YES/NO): NO